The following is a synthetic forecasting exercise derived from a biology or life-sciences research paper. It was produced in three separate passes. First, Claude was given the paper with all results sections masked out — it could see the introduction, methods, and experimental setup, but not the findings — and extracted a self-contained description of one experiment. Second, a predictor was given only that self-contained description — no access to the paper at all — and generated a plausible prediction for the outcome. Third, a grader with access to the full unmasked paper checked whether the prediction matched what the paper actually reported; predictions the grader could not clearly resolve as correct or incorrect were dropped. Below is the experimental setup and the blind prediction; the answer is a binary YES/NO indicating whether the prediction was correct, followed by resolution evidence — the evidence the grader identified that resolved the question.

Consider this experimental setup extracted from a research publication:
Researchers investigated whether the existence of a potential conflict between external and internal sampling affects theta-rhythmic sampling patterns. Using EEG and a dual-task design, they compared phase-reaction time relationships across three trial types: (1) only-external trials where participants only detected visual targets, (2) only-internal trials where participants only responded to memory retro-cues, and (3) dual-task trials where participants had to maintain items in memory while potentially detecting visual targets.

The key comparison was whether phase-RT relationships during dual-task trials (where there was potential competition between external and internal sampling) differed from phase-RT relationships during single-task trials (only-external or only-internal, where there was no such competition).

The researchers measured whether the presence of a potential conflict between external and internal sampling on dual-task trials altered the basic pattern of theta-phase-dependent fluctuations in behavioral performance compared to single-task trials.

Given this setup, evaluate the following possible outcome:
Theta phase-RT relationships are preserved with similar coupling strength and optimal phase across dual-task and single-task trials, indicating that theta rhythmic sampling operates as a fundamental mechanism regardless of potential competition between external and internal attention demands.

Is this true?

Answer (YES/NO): NO